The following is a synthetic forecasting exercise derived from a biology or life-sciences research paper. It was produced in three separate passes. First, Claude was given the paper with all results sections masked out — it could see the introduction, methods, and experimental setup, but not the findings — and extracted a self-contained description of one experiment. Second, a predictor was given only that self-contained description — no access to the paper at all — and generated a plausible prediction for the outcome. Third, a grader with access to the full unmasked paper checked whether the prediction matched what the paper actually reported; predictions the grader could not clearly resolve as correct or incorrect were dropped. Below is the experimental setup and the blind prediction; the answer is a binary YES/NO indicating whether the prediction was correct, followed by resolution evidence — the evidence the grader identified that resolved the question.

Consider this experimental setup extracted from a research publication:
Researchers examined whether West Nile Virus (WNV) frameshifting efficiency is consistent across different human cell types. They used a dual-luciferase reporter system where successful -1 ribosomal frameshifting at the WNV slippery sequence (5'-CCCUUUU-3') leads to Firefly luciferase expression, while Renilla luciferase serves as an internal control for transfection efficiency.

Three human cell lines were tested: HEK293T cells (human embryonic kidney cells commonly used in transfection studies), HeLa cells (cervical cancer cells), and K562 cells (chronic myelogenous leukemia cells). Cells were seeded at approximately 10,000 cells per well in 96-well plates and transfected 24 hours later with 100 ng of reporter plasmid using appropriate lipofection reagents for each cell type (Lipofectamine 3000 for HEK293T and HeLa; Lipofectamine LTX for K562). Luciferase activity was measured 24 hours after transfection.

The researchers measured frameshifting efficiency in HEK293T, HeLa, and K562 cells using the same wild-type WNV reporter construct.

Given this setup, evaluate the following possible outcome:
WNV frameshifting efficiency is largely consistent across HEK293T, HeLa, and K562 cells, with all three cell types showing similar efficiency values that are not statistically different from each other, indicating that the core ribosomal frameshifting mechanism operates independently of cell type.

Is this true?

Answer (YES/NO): NO